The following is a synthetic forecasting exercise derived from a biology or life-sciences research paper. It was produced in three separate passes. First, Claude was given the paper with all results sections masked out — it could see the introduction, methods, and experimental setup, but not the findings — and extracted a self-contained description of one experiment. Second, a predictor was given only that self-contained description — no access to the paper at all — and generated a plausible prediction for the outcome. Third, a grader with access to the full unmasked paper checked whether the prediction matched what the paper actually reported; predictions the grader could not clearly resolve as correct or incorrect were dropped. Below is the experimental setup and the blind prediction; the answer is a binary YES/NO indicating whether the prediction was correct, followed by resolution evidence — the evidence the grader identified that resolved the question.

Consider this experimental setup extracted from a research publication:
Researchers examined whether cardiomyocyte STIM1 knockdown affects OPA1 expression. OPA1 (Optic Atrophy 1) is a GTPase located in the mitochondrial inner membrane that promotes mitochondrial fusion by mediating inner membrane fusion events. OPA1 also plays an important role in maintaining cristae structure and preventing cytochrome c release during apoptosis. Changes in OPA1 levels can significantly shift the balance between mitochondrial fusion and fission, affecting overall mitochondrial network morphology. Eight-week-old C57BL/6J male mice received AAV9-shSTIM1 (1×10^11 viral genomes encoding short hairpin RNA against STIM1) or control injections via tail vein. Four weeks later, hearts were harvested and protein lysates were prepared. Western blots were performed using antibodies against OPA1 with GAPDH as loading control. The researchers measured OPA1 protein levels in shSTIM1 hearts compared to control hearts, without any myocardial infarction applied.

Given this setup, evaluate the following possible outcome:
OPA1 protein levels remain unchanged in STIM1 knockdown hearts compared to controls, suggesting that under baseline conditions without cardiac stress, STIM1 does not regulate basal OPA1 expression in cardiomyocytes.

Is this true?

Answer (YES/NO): NO